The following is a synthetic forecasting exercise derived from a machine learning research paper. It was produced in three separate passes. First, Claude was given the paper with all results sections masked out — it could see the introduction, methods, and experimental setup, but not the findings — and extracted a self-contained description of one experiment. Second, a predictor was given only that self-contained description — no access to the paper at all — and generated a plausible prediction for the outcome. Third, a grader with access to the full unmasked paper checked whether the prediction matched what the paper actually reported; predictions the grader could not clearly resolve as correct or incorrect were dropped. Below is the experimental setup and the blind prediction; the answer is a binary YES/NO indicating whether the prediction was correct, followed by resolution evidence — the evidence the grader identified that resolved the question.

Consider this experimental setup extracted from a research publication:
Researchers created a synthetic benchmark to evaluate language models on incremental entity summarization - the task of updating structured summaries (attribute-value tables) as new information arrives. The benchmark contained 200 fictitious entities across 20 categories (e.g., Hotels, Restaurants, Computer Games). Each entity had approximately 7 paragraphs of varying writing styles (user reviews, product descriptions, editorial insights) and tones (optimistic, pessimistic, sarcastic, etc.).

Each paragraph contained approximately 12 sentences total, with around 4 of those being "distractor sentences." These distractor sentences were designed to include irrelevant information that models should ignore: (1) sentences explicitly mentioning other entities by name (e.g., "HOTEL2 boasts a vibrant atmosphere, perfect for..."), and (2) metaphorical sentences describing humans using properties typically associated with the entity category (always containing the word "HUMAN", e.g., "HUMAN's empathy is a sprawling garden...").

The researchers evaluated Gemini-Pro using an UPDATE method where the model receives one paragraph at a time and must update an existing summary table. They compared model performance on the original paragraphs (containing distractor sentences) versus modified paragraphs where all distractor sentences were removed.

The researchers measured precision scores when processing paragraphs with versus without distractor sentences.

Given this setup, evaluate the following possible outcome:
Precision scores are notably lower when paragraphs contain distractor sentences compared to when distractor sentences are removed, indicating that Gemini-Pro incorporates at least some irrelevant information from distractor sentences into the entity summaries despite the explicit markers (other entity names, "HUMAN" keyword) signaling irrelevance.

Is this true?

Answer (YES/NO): YES